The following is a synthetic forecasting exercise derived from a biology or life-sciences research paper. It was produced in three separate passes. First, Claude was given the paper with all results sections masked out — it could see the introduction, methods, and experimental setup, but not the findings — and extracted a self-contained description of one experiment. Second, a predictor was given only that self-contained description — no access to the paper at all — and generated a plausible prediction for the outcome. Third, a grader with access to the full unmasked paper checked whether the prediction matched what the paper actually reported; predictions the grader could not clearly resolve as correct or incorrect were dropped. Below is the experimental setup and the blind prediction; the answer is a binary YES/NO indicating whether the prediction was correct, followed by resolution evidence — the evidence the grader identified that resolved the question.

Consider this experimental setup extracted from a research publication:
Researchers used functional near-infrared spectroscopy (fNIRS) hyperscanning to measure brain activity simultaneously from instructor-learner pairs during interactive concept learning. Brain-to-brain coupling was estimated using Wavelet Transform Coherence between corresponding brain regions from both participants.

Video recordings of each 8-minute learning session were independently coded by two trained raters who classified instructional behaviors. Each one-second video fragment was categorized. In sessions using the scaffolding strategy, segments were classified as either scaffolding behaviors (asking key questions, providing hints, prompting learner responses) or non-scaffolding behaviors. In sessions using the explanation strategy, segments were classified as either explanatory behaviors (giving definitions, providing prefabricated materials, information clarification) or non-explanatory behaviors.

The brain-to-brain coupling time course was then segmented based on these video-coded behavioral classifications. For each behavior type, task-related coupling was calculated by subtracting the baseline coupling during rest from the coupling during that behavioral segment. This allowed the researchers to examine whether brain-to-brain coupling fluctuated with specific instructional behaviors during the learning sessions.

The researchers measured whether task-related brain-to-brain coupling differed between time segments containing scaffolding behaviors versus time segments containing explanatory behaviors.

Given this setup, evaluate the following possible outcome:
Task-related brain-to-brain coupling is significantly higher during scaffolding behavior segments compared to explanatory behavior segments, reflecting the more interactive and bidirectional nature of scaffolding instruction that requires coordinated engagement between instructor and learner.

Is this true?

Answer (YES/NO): YES